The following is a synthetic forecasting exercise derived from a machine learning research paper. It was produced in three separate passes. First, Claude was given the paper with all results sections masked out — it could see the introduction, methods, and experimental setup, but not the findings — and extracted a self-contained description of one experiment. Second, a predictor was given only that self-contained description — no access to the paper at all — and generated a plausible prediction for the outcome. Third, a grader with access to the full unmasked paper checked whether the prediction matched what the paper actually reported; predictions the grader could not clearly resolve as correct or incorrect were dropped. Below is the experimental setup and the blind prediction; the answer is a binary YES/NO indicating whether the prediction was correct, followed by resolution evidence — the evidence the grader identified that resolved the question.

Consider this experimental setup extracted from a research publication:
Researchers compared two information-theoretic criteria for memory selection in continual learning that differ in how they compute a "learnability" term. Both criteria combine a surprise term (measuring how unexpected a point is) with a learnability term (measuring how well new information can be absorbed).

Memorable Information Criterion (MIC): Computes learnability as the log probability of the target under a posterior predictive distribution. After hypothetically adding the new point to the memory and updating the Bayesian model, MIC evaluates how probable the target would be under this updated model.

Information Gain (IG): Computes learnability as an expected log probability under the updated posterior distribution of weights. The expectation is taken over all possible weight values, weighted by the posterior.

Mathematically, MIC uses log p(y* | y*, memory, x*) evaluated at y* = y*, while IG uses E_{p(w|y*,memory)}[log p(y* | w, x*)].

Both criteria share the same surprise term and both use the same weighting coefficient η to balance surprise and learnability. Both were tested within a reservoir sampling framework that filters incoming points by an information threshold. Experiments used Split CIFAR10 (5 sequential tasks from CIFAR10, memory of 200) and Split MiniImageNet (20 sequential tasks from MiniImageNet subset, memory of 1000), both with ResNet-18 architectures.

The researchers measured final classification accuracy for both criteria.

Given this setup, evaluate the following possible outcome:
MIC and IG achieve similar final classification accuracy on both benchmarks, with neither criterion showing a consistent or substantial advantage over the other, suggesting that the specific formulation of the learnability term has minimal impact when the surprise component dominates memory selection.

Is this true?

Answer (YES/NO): YES